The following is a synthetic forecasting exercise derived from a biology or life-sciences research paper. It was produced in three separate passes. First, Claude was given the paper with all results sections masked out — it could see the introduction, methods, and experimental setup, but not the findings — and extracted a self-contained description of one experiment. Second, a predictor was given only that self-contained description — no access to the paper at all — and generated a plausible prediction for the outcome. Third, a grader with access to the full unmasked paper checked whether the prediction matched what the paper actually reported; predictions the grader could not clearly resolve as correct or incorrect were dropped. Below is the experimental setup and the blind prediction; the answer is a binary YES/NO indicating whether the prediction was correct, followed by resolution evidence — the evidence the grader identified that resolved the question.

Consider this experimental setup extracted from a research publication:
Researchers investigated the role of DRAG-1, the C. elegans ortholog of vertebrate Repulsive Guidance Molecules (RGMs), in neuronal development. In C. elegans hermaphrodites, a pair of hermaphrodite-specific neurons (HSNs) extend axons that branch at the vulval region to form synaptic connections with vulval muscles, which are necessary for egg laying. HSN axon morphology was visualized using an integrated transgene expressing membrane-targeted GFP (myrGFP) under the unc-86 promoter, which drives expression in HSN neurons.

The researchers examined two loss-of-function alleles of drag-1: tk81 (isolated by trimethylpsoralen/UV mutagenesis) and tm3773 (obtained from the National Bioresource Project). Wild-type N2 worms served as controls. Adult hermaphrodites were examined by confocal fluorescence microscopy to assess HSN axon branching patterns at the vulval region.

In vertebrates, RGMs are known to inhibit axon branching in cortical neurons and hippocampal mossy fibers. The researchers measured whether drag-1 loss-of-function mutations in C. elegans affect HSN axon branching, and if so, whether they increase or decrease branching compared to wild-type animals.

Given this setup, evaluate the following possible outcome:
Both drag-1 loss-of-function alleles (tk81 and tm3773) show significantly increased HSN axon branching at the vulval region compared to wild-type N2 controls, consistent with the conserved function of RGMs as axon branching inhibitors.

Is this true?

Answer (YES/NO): NO